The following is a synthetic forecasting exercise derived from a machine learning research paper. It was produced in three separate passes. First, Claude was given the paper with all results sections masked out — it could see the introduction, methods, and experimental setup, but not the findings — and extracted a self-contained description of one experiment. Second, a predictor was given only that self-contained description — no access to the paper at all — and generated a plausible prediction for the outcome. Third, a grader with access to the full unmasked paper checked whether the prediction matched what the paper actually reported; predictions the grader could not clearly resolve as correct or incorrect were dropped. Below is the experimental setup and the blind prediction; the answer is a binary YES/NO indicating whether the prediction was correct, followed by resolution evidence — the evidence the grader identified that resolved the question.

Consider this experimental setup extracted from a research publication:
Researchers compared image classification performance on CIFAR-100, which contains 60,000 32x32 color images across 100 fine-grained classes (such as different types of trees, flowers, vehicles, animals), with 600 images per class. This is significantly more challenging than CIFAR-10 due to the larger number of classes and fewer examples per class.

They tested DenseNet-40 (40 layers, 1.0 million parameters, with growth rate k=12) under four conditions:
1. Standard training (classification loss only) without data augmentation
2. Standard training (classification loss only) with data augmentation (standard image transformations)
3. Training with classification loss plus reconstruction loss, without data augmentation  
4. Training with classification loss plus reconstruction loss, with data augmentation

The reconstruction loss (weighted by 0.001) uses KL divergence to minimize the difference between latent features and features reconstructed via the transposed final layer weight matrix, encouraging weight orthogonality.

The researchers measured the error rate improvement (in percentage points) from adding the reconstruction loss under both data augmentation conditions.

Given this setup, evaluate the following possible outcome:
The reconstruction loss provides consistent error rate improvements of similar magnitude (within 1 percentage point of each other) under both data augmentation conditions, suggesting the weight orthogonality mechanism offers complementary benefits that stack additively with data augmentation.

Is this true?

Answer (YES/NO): NO